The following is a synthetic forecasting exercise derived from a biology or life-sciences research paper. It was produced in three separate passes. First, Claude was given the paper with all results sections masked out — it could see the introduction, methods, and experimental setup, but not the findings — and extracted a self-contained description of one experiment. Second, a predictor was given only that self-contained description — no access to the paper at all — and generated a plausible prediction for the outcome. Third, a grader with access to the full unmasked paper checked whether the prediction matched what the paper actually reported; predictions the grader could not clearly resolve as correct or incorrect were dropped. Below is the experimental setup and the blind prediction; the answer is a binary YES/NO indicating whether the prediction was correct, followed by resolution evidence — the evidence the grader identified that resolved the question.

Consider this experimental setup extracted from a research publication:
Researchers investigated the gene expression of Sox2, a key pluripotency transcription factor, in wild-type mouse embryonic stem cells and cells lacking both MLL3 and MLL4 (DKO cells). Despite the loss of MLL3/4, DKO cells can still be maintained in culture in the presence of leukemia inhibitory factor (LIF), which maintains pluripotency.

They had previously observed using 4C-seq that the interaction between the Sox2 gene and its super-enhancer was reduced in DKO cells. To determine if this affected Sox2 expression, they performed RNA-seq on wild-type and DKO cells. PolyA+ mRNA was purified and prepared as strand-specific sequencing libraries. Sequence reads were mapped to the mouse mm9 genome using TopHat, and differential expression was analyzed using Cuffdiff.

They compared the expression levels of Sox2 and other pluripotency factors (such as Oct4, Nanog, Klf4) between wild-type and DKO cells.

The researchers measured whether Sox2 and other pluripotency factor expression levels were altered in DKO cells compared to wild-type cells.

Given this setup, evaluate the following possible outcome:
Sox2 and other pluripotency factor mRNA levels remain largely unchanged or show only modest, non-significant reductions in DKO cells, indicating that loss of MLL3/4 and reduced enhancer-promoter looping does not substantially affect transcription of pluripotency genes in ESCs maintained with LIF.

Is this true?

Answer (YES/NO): NO